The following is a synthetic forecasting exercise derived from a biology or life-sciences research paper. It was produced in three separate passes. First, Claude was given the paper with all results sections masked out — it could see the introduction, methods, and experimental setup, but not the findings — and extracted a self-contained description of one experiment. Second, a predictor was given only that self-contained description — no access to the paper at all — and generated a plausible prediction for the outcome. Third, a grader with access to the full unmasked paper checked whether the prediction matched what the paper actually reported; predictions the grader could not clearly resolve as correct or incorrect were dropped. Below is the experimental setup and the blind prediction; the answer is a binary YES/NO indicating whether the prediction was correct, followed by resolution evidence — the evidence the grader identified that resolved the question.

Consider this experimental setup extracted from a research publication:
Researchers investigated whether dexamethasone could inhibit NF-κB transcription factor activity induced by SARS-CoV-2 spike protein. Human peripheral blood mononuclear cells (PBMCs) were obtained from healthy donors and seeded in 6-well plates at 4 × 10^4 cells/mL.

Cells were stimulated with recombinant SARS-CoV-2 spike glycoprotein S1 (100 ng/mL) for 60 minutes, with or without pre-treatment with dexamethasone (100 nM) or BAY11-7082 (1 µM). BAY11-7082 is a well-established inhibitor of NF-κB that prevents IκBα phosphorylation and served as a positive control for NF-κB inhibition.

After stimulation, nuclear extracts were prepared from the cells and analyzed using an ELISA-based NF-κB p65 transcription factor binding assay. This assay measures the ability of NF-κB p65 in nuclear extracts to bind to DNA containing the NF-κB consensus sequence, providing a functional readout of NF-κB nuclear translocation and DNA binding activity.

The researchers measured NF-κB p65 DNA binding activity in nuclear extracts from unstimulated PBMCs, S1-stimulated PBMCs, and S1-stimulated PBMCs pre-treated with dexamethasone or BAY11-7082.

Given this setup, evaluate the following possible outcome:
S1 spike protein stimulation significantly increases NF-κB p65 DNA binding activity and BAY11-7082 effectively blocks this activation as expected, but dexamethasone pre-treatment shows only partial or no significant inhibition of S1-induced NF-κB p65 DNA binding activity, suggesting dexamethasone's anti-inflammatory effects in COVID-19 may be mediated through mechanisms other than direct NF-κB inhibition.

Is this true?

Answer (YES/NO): NO